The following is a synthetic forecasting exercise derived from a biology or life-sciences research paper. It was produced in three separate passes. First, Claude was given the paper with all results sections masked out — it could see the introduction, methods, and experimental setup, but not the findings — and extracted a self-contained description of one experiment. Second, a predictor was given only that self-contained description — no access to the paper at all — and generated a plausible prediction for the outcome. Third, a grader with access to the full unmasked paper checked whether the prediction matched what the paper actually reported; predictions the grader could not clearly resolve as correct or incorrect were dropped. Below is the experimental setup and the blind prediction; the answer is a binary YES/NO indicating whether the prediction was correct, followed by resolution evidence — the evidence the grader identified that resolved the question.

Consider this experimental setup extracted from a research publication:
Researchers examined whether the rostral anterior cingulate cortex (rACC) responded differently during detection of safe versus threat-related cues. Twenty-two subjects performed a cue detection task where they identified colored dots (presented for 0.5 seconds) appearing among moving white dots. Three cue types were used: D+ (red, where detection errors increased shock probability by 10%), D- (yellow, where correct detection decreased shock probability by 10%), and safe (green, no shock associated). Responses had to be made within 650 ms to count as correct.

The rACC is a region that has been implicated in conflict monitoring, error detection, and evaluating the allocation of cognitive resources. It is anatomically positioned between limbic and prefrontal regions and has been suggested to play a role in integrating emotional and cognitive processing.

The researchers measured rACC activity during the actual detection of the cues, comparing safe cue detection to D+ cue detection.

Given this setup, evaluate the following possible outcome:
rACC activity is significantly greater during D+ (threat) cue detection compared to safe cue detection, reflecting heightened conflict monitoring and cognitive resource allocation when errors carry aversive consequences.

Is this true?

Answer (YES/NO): NO